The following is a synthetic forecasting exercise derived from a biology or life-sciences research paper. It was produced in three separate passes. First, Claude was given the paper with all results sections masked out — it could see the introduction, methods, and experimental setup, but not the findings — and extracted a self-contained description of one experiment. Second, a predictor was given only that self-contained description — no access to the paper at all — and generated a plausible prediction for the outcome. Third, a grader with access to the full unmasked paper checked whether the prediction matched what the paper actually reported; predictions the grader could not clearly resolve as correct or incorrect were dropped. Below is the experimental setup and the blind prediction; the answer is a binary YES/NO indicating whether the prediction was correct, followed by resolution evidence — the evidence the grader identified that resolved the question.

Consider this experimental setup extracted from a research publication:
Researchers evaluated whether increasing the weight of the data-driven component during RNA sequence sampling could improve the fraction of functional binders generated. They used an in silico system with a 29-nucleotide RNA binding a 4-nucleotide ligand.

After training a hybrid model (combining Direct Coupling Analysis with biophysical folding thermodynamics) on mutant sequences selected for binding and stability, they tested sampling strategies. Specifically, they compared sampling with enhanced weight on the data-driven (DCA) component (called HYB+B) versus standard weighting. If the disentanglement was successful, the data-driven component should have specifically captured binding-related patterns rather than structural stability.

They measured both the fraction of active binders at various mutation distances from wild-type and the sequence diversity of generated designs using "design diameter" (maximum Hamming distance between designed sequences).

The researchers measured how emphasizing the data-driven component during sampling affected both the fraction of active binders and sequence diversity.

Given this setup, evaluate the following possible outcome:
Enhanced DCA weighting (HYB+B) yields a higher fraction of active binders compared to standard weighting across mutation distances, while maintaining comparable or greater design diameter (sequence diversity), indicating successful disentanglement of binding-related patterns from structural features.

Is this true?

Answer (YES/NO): YES